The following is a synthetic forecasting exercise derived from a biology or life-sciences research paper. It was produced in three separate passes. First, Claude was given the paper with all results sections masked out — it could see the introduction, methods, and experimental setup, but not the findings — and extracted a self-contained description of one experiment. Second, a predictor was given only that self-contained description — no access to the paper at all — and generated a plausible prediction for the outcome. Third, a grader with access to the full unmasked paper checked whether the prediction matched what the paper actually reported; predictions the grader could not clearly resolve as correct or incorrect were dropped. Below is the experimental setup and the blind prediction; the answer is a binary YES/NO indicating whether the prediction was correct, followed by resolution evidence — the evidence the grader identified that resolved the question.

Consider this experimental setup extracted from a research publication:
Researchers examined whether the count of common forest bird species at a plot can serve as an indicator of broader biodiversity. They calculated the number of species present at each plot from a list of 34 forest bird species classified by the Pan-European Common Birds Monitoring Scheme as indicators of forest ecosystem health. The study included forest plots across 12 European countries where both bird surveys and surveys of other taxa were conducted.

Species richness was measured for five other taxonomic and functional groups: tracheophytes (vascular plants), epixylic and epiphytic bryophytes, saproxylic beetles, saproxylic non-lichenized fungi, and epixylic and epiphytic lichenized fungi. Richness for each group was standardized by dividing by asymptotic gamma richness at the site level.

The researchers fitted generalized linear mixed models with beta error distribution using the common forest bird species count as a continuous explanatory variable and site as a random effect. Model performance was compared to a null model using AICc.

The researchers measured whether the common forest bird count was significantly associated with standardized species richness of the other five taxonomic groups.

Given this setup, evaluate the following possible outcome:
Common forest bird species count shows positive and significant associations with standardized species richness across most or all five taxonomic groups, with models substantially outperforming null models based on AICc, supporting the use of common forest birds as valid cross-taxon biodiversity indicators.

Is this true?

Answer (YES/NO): NO